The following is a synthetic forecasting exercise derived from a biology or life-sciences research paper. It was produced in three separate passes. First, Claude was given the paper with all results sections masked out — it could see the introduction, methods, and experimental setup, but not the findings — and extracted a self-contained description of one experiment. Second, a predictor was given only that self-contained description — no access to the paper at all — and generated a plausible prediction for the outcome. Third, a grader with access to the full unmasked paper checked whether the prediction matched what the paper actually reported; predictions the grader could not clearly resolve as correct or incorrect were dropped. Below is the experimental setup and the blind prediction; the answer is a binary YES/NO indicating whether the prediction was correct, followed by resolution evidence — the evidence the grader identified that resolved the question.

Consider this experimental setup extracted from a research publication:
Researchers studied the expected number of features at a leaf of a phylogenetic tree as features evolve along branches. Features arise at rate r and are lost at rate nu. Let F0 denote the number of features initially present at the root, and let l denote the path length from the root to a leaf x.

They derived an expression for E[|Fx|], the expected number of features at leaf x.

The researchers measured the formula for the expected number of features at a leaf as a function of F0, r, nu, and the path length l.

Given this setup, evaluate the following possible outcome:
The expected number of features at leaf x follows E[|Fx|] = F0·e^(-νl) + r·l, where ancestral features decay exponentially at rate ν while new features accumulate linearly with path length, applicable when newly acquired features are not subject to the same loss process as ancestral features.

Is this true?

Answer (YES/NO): NO